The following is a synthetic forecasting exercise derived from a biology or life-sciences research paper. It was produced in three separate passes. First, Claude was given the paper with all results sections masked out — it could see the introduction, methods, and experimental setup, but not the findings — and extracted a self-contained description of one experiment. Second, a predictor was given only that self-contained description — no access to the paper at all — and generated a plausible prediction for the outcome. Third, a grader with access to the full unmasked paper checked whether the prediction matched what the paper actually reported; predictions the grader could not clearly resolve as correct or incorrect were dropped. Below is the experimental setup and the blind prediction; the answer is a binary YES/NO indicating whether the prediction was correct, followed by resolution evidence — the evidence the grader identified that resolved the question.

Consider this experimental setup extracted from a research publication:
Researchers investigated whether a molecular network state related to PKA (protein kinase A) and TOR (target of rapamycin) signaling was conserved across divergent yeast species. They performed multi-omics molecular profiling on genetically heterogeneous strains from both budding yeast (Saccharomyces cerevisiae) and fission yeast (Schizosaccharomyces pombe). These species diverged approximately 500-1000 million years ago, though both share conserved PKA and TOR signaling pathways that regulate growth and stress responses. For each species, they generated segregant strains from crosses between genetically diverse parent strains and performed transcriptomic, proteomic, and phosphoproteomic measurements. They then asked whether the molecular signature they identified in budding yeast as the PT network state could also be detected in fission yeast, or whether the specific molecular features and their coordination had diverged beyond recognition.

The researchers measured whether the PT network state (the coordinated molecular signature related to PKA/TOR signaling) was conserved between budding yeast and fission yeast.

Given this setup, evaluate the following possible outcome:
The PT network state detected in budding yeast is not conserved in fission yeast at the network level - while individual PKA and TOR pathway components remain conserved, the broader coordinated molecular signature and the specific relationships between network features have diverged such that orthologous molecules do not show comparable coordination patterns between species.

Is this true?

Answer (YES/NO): NO